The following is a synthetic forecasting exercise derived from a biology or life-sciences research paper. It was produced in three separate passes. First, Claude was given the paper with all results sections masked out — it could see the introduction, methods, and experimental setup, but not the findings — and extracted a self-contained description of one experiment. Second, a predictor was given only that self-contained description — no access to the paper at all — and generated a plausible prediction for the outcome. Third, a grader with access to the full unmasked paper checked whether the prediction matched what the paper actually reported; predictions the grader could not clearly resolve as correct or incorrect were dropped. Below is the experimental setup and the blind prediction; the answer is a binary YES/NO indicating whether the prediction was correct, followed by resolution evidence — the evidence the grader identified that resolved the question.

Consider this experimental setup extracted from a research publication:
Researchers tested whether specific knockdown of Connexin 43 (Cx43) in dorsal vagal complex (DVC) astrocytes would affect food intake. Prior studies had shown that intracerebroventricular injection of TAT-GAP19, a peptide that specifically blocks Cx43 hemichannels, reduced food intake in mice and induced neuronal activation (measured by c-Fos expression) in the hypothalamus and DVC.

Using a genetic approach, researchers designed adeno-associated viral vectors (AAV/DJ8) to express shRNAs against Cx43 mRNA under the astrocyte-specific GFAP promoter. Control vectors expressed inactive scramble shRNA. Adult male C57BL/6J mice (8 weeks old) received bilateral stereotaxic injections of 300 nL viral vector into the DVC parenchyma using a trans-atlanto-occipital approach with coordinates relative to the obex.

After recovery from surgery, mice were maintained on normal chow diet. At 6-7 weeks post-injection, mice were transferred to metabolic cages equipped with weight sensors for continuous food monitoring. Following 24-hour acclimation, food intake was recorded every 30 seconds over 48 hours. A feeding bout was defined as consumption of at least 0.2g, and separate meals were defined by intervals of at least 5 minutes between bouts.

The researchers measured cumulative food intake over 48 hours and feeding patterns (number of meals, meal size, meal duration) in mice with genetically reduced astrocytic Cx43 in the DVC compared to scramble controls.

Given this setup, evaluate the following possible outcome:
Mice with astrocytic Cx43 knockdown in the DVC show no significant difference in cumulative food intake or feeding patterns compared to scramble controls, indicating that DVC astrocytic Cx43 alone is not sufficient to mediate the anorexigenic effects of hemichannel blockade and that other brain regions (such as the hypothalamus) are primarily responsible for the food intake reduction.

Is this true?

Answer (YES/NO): YES